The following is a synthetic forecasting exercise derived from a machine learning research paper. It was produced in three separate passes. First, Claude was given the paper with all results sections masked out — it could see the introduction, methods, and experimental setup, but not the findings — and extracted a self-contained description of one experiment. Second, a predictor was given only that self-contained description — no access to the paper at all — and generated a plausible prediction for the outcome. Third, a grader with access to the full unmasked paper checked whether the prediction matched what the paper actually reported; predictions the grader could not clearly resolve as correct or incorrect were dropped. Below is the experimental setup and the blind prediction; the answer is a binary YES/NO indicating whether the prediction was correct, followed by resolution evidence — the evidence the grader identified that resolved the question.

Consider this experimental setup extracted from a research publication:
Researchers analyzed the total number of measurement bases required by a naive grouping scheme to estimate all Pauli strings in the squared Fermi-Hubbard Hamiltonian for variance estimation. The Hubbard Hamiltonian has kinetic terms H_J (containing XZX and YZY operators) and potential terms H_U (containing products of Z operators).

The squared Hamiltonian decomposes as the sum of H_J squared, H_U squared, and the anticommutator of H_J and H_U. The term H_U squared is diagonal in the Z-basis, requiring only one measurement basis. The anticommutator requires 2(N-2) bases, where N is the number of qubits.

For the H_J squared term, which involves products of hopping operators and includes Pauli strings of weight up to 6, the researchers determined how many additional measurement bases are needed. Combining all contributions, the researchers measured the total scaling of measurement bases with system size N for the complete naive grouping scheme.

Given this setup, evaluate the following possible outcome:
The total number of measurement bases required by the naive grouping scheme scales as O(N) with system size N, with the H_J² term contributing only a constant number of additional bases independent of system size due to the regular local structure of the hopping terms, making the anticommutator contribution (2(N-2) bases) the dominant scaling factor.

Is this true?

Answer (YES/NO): NO